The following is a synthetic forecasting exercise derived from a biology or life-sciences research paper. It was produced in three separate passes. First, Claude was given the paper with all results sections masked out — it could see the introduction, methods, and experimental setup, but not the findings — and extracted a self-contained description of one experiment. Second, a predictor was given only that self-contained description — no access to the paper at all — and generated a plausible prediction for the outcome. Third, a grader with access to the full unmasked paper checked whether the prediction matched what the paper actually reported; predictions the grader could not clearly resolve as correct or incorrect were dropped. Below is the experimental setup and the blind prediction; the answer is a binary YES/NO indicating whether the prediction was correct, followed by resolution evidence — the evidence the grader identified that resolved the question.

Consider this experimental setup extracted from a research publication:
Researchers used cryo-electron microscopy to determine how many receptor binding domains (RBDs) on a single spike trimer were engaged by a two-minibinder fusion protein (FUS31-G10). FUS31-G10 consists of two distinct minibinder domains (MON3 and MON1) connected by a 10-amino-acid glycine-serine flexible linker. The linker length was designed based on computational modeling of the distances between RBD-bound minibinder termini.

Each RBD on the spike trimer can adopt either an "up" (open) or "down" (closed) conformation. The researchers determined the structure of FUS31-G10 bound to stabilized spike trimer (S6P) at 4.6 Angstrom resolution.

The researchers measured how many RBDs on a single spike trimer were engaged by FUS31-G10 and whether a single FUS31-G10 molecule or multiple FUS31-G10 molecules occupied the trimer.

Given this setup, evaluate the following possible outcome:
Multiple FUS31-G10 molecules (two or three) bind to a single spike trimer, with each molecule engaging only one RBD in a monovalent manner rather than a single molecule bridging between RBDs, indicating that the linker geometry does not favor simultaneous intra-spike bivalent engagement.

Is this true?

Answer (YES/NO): NO